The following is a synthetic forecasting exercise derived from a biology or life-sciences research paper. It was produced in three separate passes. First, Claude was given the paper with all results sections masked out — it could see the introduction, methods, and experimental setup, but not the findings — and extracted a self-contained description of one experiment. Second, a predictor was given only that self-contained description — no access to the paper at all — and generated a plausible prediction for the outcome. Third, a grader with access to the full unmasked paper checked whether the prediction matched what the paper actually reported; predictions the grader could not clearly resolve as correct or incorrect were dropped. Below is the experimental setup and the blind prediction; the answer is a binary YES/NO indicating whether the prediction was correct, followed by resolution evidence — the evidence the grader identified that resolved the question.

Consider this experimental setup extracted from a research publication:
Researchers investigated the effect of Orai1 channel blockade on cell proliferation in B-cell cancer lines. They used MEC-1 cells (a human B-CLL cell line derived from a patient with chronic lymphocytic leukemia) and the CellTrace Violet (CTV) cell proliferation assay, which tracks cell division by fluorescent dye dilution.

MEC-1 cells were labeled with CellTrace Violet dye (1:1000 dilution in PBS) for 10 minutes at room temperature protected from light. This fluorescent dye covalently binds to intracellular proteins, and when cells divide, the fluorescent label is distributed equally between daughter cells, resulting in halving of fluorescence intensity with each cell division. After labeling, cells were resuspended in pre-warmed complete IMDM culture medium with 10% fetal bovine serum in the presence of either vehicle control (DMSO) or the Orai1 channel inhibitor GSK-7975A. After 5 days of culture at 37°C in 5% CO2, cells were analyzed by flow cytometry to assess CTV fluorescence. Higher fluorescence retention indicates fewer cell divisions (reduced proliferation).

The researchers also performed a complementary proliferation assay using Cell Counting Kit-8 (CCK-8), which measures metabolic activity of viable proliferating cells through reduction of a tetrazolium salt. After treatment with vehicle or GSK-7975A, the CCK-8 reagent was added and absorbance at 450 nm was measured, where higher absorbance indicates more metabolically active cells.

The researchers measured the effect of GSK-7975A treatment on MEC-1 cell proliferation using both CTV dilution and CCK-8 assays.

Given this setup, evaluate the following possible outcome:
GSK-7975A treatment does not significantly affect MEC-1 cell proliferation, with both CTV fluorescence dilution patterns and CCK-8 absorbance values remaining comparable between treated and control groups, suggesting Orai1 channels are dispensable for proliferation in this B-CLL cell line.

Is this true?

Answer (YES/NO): NO